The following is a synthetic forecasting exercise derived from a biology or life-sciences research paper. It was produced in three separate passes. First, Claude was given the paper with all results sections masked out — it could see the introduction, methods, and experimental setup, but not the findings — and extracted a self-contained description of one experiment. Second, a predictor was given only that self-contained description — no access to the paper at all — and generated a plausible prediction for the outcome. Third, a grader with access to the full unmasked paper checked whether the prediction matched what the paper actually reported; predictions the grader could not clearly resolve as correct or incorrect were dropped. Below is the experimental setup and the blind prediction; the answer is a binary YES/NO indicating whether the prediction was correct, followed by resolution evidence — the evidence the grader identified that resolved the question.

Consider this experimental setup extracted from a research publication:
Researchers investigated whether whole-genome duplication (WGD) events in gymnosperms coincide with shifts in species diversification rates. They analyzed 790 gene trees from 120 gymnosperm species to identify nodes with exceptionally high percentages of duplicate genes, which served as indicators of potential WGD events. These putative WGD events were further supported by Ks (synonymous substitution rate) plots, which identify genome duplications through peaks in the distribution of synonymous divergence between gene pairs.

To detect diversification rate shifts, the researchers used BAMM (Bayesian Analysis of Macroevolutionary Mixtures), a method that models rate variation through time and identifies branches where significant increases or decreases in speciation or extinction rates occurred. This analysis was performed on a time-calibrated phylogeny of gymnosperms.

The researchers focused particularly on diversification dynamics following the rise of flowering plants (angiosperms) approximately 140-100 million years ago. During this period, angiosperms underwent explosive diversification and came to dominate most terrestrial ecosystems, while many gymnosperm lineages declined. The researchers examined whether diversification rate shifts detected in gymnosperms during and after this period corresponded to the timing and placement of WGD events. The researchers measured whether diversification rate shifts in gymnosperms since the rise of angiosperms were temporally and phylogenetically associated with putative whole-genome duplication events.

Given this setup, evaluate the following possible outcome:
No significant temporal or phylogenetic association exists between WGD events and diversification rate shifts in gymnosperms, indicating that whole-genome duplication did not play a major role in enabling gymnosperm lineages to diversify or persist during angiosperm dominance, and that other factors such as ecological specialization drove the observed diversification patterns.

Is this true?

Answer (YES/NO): YES